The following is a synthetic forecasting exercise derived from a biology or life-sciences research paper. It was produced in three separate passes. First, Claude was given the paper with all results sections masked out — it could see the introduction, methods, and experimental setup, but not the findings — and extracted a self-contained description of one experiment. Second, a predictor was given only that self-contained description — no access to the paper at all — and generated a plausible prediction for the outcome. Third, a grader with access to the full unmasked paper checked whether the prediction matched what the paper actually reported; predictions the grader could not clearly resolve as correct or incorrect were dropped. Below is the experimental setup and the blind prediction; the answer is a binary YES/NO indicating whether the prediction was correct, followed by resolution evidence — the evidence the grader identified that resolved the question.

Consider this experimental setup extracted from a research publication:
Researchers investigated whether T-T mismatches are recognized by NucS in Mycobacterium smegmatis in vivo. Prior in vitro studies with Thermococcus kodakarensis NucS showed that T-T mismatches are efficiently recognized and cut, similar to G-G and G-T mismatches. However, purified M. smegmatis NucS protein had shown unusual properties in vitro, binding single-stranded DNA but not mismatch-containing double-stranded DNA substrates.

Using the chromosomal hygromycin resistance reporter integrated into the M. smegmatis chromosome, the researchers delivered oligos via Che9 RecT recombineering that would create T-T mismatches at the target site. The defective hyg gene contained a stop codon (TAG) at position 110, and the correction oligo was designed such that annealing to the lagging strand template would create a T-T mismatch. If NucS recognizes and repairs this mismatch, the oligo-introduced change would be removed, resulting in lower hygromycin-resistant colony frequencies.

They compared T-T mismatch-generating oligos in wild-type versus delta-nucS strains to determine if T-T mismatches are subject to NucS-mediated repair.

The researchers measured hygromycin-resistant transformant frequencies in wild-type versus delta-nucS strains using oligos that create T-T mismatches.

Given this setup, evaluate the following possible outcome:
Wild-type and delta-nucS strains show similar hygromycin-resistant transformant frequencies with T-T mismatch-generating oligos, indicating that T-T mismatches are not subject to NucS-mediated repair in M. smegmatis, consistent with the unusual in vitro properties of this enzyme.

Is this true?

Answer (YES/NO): NO